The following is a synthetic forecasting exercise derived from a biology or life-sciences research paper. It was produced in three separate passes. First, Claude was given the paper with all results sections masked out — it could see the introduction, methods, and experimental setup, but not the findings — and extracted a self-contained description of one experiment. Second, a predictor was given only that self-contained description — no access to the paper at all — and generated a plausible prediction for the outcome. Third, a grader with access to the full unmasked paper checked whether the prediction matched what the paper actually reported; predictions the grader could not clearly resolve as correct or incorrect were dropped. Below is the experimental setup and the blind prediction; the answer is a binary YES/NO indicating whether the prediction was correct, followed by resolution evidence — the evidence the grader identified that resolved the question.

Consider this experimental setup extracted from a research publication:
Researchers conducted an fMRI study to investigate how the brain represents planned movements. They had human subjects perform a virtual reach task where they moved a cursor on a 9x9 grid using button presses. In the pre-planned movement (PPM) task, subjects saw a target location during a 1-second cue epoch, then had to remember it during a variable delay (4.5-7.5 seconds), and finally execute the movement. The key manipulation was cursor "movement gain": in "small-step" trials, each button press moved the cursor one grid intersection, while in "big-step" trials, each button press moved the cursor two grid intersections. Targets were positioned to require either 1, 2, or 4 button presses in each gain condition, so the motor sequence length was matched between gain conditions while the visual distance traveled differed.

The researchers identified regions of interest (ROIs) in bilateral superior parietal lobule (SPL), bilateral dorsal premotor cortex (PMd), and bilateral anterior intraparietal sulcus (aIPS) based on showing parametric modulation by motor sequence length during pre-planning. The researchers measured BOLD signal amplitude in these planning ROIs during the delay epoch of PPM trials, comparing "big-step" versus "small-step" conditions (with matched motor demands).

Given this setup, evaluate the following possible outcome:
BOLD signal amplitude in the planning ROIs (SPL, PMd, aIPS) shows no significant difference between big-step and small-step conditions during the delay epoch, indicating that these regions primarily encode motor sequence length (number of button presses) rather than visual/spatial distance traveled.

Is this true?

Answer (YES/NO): YES